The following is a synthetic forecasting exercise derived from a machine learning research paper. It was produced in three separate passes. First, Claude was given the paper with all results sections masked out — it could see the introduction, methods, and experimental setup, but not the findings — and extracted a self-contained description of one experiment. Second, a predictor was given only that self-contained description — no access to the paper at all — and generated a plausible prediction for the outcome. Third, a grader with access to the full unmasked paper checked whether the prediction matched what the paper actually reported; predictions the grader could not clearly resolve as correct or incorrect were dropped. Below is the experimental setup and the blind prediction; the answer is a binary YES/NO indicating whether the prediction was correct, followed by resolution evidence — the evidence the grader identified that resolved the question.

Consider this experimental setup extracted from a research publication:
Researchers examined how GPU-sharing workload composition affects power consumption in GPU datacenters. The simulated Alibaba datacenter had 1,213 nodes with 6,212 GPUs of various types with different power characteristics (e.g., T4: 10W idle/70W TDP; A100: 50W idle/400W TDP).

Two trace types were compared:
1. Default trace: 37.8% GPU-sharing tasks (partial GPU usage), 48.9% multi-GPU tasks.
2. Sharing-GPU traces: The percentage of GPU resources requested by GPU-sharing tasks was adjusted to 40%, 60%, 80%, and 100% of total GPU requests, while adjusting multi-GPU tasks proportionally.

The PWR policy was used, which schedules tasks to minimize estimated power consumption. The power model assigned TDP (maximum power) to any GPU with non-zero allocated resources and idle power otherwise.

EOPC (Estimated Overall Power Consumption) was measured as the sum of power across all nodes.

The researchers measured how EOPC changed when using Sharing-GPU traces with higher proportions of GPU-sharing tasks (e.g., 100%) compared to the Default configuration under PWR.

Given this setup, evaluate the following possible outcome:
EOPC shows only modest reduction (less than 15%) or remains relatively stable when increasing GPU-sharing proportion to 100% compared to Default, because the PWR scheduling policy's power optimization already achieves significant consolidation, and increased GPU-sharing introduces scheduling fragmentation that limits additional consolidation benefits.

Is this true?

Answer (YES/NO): YES